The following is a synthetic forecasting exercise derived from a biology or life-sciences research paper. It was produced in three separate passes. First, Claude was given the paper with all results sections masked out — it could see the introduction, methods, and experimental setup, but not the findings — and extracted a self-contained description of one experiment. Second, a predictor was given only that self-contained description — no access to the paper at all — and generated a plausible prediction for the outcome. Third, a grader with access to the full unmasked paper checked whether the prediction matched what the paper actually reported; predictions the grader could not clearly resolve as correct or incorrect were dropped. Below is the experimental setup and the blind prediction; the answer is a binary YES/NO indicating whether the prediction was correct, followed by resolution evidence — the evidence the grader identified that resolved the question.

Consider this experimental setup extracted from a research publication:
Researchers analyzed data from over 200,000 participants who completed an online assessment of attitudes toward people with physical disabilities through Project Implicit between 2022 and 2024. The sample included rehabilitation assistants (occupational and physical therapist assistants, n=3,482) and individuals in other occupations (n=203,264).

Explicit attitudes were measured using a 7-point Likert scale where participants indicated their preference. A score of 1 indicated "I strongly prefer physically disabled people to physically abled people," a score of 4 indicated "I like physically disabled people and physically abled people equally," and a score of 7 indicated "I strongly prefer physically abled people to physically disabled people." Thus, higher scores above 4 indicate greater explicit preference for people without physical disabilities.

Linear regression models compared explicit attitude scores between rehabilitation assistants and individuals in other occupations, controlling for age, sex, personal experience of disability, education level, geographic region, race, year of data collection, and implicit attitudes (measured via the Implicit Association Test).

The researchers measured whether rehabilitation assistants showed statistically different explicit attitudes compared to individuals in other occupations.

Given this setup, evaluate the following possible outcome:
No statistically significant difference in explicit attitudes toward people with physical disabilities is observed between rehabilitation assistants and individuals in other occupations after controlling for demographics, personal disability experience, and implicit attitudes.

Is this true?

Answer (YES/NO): NO